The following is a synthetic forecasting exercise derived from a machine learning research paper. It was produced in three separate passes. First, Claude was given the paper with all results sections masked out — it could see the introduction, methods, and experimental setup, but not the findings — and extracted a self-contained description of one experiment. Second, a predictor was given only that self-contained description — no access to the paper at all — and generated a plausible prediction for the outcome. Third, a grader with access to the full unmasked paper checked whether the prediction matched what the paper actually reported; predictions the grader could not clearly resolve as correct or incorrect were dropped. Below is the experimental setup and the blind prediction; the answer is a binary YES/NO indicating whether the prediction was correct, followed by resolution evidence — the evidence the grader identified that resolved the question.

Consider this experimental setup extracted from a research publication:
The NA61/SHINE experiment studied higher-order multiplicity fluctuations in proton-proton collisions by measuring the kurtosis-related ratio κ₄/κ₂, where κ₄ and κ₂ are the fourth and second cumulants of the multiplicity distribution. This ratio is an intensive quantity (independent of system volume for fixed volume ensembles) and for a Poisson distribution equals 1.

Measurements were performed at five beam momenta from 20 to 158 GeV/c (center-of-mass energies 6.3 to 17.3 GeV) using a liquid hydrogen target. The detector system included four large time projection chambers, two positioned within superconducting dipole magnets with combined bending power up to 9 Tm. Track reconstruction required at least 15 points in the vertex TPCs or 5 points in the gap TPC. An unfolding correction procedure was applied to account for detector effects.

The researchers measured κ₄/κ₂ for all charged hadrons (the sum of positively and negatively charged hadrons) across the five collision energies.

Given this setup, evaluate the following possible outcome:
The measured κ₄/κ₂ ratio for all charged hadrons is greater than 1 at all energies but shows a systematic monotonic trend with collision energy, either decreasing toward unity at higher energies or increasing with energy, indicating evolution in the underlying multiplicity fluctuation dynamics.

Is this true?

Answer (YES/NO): YES